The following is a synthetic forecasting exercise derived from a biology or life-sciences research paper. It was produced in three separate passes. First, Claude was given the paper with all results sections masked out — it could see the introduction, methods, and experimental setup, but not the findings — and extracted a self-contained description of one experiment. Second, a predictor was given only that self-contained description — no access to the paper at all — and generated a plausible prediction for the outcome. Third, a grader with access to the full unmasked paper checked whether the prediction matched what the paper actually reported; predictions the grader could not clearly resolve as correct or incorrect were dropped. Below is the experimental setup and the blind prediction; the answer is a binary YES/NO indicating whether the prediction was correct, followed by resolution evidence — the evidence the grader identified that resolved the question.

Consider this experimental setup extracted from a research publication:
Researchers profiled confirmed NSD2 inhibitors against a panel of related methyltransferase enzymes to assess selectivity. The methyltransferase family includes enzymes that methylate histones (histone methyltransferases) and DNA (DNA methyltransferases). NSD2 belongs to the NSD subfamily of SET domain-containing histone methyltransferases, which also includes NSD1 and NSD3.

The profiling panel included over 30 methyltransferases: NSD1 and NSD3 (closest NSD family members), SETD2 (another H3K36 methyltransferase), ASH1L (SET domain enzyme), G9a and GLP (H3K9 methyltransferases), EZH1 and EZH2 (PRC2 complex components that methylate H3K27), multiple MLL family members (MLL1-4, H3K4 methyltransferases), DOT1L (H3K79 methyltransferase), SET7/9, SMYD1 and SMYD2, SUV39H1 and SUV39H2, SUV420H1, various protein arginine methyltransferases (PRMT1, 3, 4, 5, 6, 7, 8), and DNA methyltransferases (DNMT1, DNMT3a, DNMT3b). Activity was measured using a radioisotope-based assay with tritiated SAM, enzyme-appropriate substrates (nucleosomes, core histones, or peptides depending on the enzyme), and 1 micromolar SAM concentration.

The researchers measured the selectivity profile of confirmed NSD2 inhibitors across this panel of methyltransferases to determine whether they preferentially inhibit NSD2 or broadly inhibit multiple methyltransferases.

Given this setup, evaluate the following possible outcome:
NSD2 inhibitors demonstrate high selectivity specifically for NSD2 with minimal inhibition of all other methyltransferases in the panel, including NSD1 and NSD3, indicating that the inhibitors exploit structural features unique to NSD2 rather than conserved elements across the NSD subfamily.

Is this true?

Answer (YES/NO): NO